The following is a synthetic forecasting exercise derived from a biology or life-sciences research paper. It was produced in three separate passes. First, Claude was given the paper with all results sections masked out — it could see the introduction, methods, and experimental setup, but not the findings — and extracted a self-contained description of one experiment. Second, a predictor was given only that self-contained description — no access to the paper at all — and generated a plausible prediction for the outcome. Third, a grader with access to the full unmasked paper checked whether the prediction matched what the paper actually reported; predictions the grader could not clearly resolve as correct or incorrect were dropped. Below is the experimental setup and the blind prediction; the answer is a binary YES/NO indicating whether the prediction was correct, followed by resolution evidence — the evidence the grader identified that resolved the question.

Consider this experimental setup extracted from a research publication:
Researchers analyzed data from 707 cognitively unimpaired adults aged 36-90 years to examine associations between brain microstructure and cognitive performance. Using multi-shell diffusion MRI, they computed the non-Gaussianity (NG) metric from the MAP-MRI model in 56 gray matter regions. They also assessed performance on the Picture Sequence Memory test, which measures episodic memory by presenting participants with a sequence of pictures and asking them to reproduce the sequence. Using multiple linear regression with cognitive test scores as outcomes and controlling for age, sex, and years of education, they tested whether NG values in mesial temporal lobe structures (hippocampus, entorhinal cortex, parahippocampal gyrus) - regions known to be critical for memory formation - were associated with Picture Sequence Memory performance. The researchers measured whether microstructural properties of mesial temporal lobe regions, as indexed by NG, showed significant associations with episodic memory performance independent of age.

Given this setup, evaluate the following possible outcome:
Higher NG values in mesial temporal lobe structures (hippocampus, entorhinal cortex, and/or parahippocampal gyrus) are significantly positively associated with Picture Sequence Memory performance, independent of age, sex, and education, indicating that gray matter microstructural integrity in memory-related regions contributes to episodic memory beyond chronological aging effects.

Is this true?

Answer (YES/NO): NO